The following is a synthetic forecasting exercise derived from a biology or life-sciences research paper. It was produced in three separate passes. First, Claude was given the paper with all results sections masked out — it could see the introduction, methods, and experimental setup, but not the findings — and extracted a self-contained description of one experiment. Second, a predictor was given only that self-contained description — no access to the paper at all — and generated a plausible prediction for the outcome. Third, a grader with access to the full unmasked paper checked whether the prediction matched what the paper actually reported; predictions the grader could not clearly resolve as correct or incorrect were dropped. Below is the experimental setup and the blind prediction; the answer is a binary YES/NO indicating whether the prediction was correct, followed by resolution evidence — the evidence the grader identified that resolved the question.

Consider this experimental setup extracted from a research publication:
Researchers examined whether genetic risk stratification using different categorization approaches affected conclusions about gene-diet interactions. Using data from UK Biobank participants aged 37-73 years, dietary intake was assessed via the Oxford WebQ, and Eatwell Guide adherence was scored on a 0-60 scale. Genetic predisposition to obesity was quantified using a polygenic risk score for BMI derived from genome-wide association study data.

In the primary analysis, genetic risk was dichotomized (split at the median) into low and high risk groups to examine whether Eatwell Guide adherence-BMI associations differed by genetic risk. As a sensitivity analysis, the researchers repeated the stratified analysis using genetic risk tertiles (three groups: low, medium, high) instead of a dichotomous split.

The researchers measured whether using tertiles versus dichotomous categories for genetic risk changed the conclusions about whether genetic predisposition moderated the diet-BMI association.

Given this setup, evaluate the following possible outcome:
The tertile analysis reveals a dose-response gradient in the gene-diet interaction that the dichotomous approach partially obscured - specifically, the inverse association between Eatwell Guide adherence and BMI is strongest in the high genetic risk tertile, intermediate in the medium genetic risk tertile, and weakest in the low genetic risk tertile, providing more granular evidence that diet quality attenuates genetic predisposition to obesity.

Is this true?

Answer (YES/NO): NO